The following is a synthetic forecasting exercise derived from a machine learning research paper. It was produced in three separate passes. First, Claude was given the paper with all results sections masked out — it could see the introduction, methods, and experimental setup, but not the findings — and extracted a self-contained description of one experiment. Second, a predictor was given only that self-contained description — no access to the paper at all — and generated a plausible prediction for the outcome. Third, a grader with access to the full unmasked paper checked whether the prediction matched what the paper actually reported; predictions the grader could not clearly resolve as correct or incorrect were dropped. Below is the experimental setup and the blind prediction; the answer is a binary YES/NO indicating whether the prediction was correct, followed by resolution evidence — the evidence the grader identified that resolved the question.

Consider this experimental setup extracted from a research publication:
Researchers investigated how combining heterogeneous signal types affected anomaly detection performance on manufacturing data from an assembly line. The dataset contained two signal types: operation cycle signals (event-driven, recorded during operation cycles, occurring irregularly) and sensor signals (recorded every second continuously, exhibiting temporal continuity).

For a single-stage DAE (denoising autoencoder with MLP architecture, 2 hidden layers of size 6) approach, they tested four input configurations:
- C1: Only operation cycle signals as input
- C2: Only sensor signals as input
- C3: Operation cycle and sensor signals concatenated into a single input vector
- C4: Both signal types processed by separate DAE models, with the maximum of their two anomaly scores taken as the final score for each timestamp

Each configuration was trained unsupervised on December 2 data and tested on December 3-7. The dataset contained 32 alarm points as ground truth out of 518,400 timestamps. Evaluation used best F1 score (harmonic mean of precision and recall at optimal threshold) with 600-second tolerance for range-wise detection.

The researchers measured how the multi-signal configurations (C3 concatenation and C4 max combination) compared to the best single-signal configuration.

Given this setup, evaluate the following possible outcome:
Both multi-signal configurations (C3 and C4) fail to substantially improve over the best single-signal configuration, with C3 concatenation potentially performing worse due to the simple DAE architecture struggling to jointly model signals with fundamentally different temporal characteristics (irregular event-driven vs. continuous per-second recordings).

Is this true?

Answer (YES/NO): YES